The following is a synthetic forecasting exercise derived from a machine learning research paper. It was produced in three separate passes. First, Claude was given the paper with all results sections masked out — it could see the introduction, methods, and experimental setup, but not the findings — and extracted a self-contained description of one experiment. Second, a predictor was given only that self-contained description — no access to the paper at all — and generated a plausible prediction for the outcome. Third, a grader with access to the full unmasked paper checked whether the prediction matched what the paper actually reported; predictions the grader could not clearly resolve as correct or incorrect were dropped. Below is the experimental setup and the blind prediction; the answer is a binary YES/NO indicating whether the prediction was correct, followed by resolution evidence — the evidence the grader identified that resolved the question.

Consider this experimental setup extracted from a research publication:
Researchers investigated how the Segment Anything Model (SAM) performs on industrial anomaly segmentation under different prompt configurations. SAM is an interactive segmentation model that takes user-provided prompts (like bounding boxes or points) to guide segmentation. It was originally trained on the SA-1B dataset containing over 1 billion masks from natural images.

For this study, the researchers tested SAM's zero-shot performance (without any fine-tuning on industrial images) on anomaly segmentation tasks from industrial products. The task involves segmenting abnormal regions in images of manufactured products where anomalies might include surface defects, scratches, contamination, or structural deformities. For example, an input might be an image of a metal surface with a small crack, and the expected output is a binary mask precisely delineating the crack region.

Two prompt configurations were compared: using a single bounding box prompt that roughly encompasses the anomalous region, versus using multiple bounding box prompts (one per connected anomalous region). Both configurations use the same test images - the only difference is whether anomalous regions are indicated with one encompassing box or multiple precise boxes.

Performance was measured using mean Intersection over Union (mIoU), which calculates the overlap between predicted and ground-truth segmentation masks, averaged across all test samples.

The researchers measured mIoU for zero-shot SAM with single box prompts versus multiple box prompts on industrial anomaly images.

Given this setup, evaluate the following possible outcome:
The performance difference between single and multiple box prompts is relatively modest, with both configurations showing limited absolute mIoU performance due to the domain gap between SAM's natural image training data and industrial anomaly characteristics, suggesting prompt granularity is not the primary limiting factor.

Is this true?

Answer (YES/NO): YES